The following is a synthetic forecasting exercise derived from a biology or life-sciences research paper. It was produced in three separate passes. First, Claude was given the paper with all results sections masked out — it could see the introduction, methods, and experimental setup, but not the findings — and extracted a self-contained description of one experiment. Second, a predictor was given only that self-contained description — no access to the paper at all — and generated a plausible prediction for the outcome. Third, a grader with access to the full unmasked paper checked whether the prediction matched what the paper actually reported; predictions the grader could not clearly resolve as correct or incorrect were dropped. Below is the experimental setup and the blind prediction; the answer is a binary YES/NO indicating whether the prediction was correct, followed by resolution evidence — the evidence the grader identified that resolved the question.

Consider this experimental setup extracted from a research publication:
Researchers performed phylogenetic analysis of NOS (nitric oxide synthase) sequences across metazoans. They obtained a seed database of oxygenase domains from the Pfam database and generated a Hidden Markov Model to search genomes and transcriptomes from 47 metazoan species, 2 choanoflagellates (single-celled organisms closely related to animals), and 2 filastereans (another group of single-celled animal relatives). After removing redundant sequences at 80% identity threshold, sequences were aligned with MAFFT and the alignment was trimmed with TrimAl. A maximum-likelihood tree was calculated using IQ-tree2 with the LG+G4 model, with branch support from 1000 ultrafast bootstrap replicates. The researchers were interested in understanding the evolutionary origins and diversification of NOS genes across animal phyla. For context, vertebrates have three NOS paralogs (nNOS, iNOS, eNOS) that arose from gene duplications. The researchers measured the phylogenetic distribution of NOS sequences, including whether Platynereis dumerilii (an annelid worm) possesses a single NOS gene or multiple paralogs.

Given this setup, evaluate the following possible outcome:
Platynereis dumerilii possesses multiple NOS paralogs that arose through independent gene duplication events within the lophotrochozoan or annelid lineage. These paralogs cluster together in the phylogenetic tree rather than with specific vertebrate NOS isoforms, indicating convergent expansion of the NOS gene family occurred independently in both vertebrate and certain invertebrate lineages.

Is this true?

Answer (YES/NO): NO